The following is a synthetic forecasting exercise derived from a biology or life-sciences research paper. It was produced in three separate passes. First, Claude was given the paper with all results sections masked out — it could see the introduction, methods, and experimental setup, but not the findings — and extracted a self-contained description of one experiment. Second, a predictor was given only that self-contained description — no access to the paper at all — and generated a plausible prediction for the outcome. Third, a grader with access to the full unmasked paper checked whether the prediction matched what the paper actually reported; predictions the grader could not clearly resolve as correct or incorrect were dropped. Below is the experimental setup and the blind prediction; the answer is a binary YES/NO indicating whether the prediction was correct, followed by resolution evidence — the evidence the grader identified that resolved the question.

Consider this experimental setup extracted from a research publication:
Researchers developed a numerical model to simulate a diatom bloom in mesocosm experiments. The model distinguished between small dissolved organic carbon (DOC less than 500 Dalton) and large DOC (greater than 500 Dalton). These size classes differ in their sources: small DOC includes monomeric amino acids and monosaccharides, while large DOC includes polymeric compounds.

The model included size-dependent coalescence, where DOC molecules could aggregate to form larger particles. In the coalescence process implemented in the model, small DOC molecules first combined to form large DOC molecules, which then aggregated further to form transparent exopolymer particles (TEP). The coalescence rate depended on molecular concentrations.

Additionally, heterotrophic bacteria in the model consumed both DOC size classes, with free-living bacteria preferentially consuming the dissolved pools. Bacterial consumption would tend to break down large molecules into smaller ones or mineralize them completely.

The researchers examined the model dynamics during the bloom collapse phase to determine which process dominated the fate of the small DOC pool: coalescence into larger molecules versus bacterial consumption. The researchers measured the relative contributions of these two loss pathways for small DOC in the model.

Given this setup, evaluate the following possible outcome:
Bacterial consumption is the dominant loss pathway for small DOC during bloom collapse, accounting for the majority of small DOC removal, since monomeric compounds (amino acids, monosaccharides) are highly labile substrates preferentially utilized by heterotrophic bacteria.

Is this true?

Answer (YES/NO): NO